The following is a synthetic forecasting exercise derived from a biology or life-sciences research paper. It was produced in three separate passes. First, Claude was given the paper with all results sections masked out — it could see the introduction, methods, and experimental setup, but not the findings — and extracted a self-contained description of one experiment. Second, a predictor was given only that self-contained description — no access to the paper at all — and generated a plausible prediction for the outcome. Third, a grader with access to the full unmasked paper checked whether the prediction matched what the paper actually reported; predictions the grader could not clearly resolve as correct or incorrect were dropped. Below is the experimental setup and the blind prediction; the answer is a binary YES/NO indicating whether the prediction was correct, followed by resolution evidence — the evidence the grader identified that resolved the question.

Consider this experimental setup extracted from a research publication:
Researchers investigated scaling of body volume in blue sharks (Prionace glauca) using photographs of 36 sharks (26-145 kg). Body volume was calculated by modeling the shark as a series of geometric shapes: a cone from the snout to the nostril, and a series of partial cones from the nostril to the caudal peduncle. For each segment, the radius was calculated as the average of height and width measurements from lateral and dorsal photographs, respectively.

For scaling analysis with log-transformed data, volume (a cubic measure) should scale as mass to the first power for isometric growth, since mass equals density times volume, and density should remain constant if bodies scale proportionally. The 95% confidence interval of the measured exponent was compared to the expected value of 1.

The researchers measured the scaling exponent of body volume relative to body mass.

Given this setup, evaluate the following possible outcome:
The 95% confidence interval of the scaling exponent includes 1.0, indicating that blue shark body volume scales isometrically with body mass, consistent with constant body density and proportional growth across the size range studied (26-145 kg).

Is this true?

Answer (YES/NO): NO